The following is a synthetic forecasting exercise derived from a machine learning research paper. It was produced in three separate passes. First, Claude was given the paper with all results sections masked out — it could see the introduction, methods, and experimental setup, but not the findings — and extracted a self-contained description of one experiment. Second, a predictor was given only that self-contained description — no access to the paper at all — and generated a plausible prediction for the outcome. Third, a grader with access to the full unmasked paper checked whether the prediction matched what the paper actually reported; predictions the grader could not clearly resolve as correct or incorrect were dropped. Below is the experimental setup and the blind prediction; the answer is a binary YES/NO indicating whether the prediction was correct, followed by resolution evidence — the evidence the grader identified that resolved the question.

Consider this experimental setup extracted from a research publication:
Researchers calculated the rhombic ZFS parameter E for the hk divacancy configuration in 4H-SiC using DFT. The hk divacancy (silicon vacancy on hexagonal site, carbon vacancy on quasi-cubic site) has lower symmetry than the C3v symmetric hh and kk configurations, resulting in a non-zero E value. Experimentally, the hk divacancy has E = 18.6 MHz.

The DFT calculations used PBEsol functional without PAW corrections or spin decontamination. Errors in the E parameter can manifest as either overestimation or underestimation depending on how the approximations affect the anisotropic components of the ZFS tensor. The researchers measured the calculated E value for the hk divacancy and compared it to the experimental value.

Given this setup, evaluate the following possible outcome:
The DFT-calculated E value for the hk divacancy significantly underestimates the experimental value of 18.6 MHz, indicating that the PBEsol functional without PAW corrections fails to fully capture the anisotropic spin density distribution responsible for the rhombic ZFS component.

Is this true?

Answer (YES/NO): NO